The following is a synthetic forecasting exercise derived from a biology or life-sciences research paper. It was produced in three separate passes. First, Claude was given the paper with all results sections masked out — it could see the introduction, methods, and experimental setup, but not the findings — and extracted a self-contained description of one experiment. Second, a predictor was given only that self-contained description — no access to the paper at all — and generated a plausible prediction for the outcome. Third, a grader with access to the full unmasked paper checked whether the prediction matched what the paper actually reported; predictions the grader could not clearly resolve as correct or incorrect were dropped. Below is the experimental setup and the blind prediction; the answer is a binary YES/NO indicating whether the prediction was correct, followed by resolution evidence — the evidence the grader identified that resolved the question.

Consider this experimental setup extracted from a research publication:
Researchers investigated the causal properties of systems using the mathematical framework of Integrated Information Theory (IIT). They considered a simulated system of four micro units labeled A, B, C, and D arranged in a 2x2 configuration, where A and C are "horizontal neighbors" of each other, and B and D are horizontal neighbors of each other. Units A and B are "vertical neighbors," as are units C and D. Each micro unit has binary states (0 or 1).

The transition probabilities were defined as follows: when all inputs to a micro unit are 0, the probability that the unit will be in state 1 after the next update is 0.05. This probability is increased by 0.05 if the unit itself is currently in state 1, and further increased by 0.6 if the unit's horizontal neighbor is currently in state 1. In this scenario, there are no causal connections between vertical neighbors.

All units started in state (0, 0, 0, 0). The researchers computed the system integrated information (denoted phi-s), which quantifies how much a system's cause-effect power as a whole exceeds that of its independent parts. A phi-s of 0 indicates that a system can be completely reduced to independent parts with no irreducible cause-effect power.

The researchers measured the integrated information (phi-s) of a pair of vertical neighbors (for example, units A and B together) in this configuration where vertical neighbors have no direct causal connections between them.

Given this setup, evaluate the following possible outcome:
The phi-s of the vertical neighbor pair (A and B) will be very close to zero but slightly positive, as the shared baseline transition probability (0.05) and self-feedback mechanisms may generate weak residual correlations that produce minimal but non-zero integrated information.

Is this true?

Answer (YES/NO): NO